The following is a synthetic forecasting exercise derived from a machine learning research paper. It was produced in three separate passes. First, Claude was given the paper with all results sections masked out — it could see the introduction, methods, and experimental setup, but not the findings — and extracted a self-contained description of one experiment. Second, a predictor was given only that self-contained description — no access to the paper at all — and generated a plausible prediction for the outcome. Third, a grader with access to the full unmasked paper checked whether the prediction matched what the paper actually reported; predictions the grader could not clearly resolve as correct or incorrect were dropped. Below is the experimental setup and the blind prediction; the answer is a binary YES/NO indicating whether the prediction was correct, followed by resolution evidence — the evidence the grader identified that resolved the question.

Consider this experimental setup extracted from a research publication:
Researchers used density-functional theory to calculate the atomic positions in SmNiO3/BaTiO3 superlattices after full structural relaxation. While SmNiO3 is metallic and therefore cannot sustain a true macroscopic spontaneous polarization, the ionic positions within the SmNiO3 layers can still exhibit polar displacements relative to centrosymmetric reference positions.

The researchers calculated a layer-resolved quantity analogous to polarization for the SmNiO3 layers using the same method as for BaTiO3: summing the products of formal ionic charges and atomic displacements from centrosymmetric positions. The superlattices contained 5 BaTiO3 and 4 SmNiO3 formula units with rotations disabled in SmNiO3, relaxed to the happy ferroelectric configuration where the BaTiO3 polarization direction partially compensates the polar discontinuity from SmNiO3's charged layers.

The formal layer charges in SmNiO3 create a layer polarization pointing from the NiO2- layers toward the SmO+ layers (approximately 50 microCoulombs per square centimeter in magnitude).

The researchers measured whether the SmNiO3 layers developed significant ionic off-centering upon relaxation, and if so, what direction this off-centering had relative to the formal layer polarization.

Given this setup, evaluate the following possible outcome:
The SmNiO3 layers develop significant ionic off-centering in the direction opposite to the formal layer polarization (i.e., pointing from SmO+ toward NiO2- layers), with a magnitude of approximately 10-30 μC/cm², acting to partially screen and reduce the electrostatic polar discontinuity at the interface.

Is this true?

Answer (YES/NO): YES